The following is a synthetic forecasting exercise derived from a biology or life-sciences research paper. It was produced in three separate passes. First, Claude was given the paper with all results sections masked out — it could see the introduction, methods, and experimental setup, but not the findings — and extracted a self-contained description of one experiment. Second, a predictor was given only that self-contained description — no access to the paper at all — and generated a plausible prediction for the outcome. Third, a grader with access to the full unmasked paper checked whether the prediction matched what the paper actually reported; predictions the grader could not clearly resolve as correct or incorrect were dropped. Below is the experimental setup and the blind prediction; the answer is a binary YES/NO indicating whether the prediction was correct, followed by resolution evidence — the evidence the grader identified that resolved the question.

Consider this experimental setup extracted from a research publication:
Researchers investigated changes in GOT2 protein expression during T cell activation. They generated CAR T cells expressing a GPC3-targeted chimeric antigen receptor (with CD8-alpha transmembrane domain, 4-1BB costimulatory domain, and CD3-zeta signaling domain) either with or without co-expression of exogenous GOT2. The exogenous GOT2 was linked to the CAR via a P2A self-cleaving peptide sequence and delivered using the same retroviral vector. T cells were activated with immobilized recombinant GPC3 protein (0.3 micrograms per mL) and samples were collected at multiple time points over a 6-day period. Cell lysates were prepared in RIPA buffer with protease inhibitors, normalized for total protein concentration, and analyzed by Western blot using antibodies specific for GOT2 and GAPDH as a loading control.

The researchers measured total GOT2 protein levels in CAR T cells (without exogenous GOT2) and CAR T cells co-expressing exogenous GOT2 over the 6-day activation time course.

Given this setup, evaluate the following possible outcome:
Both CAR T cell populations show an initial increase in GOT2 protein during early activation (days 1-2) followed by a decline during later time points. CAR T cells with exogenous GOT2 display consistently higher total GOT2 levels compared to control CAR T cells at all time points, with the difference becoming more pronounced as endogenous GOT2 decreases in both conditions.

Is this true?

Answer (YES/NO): NO